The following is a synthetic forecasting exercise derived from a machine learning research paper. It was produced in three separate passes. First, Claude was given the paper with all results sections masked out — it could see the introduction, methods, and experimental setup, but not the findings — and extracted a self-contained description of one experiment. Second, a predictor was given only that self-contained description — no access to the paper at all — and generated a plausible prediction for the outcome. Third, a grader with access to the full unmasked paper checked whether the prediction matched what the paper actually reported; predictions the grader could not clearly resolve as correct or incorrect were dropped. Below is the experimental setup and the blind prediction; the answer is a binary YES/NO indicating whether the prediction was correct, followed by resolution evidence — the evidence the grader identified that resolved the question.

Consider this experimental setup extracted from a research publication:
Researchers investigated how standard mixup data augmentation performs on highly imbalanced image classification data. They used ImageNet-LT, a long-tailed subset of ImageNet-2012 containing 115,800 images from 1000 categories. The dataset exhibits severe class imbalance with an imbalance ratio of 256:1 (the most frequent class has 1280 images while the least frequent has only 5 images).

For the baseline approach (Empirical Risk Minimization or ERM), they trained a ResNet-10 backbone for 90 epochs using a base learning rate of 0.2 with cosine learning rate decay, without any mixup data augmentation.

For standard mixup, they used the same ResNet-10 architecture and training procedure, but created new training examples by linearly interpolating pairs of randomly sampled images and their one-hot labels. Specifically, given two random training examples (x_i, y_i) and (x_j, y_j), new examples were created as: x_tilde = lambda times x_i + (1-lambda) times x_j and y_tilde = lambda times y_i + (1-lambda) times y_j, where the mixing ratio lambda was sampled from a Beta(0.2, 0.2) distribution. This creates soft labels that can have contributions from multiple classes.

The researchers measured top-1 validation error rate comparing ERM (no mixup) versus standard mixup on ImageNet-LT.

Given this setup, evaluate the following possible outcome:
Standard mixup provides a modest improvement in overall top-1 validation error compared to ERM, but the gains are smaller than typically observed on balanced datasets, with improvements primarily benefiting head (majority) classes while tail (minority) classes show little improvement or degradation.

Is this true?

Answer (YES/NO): NO